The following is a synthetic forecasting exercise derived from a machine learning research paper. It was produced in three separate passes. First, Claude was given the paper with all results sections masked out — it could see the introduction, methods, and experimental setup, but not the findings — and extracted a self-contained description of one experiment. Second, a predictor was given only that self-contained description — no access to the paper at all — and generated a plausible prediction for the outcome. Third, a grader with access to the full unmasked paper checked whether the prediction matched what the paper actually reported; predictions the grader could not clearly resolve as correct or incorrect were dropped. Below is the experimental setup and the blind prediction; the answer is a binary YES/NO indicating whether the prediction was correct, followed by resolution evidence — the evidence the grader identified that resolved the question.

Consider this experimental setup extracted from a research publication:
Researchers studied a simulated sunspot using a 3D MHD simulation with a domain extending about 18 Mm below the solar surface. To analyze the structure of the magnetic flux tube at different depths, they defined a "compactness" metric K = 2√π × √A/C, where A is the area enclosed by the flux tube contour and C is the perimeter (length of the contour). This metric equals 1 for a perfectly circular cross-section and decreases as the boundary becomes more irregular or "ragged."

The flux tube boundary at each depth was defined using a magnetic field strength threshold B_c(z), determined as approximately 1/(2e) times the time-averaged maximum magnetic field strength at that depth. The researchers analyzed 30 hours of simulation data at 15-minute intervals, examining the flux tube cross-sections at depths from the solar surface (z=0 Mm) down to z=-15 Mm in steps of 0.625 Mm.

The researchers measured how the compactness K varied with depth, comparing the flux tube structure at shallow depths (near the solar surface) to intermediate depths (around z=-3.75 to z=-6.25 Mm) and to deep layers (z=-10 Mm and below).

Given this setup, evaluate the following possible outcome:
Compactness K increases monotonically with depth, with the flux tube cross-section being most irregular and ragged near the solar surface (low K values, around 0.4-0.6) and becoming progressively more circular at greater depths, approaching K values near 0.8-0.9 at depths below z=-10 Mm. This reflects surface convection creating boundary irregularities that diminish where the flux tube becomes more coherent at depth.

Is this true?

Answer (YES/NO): NO